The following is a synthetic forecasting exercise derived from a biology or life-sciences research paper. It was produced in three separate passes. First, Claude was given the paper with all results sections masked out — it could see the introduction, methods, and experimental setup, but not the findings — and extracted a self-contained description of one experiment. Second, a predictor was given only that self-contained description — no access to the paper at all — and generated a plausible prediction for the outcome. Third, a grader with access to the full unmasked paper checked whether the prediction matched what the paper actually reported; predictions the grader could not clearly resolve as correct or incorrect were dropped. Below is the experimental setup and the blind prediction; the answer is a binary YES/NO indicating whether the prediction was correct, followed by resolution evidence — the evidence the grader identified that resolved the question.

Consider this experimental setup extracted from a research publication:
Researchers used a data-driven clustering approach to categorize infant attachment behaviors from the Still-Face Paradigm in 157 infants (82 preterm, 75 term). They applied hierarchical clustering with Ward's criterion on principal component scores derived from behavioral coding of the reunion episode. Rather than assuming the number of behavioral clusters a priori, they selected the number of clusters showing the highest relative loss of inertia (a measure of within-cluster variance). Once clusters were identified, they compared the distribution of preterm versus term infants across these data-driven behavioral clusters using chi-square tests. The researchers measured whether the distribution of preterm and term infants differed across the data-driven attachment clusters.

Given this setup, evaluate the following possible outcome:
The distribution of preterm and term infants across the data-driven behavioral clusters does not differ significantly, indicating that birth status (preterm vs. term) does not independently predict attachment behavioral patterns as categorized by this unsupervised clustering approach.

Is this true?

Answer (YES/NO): NO